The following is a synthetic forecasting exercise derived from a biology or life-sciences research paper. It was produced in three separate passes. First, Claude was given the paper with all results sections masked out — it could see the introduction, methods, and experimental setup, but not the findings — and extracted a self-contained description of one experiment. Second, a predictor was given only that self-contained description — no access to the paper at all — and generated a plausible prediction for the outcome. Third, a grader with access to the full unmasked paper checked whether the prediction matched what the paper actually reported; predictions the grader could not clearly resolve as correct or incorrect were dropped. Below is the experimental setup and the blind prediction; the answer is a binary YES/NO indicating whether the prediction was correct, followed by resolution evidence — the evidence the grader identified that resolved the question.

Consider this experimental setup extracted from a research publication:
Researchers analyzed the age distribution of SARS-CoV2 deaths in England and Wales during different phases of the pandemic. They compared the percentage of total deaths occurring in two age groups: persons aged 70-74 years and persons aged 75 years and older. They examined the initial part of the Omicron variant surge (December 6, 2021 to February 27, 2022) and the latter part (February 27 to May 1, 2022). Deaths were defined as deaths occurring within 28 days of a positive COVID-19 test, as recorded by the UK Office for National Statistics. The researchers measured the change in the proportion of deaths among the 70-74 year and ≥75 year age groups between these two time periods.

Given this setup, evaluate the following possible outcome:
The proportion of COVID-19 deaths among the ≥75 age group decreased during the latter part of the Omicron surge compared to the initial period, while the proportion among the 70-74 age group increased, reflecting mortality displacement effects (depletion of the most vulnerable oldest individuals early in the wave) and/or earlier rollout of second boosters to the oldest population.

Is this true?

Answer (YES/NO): NO